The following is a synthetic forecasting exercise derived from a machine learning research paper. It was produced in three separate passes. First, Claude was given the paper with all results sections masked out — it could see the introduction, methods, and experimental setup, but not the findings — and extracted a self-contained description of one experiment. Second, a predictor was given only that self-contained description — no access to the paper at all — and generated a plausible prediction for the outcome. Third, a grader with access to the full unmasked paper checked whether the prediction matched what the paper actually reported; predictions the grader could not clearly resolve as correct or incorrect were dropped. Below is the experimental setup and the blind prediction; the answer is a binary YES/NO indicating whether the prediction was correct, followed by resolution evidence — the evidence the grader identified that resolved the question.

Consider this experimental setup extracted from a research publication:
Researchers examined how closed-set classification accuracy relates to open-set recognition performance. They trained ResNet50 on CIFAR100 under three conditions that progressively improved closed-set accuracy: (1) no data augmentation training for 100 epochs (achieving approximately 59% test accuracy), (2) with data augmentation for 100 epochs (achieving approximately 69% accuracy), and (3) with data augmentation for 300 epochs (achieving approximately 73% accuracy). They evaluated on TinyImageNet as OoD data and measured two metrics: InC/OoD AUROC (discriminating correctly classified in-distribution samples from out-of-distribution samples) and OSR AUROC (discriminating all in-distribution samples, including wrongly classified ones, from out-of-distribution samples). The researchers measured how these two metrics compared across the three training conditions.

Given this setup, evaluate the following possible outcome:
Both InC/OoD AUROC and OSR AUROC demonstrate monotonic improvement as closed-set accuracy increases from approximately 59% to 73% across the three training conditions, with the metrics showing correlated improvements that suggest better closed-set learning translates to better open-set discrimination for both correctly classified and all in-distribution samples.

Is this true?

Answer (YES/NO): YES